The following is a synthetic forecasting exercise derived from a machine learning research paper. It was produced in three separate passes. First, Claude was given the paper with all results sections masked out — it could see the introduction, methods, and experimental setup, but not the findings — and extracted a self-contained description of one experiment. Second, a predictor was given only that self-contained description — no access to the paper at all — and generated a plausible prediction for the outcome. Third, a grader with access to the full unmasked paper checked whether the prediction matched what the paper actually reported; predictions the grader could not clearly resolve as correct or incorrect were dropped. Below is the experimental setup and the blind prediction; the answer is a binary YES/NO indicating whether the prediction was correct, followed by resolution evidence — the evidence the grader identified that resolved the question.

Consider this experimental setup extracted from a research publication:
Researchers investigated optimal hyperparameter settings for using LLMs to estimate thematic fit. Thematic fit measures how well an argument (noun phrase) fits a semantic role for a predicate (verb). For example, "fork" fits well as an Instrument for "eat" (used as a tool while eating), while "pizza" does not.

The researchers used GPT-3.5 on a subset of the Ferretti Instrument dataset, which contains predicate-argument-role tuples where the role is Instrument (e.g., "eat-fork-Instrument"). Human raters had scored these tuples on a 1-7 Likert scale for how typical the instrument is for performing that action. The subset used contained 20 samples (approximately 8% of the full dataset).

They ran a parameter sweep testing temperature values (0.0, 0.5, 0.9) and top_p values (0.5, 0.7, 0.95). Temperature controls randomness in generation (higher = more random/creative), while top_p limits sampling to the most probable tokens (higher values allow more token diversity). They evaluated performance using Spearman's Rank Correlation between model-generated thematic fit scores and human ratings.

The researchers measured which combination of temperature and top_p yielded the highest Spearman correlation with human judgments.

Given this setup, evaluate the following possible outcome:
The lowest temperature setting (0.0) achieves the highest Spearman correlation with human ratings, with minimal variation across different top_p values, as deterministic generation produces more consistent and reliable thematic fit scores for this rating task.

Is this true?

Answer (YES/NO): NO